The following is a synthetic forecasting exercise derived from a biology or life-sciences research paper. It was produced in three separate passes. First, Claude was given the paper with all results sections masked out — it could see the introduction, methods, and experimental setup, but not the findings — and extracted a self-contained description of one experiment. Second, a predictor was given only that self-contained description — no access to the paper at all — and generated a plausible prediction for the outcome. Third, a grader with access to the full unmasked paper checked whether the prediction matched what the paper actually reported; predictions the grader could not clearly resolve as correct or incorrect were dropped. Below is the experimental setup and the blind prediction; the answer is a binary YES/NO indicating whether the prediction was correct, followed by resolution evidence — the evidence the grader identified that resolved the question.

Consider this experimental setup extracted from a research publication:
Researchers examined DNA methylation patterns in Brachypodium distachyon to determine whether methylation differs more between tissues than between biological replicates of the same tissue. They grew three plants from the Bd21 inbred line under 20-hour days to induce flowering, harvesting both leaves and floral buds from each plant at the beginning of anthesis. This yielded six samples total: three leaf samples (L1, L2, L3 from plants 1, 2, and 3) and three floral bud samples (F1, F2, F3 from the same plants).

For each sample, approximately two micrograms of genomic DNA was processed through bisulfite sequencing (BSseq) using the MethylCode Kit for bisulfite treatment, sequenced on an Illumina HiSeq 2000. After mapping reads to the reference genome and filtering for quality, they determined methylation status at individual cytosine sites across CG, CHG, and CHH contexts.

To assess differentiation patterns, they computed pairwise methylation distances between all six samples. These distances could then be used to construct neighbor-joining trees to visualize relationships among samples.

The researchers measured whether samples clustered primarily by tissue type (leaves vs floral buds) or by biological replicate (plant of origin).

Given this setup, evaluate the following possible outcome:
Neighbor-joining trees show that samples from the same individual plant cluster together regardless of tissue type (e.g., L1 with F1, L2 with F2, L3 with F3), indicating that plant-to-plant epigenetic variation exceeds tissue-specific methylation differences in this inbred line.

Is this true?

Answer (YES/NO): NO